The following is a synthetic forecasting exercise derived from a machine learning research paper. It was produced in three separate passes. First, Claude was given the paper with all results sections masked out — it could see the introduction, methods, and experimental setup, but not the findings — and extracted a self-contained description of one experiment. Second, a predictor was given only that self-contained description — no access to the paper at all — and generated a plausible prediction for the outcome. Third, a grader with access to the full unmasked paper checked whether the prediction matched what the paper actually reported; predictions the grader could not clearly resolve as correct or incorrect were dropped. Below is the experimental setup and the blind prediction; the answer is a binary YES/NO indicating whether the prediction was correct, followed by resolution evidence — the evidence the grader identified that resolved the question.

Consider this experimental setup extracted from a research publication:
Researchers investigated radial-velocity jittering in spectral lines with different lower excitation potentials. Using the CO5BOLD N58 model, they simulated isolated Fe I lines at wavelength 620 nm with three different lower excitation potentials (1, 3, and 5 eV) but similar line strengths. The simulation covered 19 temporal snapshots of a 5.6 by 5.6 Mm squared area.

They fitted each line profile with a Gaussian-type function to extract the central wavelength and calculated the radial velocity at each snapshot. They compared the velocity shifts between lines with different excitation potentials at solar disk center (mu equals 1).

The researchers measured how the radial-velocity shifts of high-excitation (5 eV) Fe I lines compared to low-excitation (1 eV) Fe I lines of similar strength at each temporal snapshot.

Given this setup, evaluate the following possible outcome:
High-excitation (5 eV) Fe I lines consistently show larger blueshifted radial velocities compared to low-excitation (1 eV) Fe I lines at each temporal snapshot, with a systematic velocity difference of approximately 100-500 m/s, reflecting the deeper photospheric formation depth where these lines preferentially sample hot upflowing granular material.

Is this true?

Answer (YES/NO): NO